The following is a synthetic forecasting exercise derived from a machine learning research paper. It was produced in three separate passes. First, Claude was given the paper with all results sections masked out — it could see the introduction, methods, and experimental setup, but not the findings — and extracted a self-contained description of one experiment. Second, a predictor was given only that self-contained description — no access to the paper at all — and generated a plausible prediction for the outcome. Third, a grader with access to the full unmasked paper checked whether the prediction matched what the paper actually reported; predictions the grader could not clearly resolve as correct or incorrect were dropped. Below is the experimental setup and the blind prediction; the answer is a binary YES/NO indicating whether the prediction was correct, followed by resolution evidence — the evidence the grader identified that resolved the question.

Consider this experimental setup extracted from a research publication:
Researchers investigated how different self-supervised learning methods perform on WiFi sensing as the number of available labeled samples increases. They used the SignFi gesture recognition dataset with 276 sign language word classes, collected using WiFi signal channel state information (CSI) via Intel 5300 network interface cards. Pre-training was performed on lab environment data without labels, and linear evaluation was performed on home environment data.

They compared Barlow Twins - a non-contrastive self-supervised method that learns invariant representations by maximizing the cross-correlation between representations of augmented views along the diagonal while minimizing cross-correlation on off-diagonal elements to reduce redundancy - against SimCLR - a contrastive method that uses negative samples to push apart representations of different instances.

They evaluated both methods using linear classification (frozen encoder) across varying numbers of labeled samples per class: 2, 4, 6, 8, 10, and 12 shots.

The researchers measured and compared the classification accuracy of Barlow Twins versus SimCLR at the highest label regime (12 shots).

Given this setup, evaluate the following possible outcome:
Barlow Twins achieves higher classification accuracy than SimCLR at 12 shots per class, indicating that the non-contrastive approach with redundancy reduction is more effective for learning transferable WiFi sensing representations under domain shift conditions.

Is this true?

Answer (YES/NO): NO